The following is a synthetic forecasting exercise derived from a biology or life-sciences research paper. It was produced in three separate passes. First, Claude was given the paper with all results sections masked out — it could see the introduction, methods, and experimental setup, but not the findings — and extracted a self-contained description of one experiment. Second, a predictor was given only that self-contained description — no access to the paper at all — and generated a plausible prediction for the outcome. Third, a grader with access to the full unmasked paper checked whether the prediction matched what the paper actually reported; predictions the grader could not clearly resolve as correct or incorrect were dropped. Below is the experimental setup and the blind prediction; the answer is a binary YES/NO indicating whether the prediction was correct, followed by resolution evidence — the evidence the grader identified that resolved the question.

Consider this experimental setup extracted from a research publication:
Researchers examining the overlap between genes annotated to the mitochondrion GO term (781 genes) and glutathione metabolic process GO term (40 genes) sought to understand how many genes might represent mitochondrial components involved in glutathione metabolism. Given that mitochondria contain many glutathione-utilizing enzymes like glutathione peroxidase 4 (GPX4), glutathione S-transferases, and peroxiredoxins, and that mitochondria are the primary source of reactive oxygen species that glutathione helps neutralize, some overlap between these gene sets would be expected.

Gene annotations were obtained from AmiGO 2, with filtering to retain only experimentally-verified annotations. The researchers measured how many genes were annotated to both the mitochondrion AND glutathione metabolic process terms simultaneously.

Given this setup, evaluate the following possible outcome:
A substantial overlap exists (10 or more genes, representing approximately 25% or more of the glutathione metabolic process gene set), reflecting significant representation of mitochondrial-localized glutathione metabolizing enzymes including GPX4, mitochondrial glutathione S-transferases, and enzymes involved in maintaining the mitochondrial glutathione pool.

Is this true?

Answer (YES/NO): NO